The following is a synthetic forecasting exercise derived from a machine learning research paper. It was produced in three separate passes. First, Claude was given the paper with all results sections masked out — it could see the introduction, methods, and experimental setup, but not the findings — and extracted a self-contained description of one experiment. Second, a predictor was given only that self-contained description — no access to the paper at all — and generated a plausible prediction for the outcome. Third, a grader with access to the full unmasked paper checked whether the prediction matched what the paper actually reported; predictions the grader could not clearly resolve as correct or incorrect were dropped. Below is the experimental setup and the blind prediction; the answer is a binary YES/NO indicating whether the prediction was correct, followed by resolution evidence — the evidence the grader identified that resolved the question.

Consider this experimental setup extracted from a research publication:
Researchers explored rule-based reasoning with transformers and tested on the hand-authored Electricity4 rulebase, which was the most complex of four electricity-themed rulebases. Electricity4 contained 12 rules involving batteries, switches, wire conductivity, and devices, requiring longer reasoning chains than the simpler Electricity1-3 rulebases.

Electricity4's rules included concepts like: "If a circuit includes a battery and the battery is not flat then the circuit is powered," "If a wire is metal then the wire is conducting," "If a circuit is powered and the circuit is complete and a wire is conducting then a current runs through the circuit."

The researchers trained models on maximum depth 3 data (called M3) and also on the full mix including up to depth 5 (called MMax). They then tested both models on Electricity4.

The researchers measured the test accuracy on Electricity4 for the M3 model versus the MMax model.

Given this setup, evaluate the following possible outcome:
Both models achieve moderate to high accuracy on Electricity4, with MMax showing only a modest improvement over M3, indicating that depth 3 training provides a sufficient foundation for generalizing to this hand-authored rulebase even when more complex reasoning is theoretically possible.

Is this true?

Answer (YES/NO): NO